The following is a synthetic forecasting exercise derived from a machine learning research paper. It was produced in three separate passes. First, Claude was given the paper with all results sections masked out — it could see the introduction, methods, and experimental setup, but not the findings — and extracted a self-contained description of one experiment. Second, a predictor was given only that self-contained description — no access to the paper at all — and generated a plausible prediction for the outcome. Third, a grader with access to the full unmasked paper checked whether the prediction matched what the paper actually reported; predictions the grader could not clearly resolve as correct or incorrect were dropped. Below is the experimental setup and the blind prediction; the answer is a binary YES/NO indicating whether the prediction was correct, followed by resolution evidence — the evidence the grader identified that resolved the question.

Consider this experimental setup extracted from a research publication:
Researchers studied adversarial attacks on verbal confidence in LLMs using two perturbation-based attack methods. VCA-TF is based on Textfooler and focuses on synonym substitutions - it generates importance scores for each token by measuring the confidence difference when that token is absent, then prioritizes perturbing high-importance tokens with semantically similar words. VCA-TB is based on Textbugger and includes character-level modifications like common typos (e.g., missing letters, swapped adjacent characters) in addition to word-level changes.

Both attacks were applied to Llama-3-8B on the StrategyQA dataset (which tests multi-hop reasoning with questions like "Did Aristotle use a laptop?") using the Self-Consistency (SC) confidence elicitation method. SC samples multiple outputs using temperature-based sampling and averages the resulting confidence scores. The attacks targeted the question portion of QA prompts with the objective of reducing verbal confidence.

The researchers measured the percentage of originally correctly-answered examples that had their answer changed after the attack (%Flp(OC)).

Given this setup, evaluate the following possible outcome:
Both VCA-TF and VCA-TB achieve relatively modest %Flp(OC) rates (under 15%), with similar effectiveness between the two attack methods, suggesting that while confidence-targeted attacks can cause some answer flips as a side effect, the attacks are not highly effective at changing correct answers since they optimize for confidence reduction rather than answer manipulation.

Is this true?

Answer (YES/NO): NO